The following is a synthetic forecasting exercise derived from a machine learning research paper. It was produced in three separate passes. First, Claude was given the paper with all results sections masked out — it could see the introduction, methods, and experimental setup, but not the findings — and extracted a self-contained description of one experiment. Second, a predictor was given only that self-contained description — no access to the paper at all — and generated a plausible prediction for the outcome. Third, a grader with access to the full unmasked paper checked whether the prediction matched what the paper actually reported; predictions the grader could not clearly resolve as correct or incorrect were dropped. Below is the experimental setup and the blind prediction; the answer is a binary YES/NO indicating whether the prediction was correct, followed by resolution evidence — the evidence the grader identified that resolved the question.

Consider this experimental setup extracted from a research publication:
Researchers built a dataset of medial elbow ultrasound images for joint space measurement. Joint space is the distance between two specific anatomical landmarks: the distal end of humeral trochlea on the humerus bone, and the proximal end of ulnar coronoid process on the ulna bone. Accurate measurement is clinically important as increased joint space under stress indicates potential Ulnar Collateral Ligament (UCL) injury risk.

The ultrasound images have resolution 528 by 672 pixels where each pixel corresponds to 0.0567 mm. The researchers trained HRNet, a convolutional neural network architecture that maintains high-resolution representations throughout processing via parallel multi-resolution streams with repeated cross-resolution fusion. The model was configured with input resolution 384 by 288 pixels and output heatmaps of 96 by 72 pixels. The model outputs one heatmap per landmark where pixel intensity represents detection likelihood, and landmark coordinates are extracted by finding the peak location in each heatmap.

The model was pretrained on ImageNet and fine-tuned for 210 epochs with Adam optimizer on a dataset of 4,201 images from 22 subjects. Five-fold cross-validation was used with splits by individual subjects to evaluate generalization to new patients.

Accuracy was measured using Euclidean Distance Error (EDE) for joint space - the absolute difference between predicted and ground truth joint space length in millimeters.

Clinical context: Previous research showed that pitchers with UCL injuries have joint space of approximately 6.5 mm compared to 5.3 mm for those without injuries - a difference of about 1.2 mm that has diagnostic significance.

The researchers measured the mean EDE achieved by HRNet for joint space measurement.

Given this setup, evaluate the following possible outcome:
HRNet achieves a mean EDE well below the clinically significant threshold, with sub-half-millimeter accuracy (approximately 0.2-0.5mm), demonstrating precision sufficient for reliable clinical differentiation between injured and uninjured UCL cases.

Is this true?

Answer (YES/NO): NO